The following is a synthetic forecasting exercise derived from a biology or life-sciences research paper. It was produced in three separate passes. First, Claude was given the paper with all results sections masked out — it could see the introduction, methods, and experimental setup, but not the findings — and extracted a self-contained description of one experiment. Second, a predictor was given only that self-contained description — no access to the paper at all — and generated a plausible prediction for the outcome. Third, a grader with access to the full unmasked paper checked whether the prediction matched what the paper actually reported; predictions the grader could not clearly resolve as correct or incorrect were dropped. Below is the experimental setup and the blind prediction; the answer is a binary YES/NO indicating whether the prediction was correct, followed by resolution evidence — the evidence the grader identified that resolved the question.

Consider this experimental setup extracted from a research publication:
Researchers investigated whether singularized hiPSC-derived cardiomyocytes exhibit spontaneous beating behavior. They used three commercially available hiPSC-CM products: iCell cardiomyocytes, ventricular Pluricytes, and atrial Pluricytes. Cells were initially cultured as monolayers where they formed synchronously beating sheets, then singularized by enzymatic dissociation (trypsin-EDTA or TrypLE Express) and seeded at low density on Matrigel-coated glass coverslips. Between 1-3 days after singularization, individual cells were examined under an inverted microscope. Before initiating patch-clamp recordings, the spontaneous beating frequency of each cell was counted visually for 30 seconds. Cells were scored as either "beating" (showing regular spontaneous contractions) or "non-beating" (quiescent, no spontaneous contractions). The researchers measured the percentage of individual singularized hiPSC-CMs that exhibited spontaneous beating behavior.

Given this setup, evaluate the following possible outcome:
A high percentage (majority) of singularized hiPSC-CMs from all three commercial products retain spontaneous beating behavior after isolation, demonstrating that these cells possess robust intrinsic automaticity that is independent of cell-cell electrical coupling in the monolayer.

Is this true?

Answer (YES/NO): YES